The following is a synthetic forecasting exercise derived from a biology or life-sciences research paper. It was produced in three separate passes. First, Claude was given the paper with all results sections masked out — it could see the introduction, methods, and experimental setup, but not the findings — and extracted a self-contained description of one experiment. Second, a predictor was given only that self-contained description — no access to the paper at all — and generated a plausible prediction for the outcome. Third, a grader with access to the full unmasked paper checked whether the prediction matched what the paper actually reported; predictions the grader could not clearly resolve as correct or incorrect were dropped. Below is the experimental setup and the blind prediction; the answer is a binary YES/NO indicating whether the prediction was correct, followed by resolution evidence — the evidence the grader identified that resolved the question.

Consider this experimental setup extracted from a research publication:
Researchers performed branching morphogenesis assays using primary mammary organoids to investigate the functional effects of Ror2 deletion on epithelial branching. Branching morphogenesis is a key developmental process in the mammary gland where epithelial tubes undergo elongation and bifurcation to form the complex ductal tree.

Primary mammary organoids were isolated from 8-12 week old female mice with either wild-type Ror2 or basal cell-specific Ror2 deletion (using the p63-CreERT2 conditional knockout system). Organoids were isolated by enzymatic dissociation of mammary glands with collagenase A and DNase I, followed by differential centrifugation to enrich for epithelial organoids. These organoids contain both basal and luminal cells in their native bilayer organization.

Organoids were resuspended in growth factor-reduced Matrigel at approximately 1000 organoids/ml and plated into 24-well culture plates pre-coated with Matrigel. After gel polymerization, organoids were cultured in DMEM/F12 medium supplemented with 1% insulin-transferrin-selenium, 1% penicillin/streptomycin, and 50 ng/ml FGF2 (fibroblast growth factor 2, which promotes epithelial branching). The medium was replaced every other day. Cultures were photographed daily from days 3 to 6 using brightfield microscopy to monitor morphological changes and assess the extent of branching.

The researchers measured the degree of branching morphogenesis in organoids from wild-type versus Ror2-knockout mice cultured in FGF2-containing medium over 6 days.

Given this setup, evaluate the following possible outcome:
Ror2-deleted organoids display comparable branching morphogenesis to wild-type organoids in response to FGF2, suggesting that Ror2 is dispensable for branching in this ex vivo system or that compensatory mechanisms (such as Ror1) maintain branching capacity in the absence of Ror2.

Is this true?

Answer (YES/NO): NO